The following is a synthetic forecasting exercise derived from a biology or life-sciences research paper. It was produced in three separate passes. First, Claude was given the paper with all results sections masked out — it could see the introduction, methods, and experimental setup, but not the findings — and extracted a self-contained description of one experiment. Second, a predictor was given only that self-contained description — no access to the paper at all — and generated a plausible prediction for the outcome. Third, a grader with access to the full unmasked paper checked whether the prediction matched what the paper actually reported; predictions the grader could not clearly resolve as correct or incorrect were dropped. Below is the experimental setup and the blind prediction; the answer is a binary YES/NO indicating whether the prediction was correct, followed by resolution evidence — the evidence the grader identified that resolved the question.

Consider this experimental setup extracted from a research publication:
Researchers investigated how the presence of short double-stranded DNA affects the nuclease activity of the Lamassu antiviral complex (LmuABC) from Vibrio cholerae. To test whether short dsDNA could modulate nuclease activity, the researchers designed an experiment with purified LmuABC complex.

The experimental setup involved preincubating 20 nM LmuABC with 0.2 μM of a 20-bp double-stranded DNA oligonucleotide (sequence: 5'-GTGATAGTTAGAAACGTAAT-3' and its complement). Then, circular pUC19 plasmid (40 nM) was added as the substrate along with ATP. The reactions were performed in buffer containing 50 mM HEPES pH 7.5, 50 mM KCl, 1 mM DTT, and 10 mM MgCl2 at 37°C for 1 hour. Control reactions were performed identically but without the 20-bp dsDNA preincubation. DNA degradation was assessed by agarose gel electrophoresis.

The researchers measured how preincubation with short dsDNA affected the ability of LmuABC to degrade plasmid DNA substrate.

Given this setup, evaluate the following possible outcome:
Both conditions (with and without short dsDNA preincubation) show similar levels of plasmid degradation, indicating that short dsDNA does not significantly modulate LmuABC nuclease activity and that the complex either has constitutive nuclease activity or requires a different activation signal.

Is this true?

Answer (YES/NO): NO